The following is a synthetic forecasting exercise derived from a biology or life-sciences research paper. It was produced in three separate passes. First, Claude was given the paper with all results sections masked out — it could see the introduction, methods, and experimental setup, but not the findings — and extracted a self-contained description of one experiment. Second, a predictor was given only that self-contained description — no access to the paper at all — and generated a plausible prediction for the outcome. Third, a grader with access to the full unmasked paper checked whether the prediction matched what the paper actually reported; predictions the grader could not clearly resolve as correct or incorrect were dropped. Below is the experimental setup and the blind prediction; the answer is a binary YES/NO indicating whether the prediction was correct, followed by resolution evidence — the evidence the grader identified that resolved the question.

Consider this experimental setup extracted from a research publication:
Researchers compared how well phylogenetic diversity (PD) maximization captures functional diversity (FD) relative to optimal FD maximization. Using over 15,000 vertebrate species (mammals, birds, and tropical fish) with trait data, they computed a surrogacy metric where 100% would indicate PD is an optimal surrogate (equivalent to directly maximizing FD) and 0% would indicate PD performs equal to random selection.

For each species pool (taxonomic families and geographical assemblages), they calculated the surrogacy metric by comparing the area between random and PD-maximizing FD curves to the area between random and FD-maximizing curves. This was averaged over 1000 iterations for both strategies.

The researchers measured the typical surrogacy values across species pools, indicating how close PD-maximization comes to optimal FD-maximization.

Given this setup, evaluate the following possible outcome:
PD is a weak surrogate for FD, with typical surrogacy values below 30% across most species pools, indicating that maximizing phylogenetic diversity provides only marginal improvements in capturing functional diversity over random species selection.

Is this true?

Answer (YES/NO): YES